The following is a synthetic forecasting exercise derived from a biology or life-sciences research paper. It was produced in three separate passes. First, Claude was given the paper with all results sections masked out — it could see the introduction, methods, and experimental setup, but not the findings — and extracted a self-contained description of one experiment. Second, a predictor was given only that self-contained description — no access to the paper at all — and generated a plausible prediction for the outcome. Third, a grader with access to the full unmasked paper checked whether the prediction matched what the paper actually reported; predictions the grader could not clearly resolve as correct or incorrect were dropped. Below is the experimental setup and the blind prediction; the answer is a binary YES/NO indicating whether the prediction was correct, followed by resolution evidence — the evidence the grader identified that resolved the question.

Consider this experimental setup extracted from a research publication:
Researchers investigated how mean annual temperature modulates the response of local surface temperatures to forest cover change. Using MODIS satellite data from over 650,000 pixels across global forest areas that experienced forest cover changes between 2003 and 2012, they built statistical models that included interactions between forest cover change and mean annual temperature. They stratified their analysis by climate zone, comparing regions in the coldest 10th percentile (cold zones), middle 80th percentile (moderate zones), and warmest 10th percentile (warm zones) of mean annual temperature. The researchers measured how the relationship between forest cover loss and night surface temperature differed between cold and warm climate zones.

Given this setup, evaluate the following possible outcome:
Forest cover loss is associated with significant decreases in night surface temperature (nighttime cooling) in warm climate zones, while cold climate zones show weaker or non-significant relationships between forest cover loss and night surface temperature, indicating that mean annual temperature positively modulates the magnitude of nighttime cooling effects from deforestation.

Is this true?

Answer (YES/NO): NO